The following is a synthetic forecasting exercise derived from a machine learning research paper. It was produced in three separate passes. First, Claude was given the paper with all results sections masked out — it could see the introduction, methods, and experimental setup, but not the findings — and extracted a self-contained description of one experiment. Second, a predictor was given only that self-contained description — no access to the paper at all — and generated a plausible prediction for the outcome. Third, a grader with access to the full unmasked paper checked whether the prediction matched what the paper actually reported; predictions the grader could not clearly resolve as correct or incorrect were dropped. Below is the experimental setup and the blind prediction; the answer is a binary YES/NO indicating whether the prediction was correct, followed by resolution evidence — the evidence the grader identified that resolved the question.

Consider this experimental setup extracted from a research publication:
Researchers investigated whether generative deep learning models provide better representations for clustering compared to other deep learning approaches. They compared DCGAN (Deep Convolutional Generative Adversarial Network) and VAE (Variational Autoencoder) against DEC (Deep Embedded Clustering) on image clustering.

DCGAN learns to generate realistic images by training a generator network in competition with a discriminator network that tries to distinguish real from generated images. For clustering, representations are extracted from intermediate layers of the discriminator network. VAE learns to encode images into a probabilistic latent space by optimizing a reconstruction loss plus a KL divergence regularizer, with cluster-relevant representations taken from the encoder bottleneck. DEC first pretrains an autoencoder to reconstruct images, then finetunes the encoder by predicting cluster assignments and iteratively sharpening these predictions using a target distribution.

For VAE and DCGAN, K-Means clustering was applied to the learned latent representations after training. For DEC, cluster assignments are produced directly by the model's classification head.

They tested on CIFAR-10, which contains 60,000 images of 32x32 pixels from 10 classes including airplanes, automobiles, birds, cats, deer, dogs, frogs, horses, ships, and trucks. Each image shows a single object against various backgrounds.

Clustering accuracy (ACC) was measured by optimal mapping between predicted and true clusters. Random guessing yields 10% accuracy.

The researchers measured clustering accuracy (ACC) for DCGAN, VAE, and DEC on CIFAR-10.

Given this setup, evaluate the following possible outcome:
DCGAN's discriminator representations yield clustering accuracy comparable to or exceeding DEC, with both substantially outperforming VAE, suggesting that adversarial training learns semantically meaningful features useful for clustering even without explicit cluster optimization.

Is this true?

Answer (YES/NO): NO